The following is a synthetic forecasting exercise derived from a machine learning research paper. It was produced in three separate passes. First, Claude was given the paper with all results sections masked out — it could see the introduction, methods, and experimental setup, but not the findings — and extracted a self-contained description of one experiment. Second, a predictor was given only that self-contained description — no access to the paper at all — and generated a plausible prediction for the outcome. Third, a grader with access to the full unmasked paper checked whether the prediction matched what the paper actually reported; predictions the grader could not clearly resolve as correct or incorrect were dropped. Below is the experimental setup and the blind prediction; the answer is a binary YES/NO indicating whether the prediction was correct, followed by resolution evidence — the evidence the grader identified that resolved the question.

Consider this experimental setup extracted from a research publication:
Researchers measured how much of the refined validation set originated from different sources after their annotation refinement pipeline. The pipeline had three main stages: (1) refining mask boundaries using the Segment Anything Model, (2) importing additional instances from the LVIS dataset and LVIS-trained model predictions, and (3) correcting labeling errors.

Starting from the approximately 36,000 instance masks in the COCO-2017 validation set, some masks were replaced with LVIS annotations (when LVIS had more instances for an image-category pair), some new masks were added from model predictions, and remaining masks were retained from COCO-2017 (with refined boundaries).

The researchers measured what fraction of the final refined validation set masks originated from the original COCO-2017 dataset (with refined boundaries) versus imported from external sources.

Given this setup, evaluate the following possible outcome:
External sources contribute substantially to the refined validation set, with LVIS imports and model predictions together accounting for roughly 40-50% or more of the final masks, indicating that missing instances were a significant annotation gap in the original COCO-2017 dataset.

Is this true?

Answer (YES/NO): NO